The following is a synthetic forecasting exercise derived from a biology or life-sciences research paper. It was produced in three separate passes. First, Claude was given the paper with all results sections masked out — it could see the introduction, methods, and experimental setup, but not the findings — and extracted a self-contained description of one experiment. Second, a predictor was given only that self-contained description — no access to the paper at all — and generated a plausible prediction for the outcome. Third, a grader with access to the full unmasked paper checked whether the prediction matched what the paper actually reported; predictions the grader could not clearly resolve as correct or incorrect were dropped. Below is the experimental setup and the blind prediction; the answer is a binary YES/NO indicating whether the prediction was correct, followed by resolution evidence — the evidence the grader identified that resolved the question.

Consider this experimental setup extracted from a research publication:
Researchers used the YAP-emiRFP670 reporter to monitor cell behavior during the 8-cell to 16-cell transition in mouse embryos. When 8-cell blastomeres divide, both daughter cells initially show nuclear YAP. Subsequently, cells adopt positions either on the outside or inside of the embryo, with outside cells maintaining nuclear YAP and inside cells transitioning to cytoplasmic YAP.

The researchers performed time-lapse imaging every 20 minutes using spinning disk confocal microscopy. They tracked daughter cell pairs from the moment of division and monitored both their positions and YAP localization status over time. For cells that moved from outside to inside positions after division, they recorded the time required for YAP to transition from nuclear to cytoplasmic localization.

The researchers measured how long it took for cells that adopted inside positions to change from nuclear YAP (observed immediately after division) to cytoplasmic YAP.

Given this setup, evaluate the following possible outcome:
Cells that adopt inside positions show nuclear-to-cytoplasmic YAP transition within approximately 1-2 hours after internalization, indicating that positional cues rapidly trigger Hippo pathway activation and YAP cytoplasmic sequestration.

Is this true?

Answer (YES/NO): NO